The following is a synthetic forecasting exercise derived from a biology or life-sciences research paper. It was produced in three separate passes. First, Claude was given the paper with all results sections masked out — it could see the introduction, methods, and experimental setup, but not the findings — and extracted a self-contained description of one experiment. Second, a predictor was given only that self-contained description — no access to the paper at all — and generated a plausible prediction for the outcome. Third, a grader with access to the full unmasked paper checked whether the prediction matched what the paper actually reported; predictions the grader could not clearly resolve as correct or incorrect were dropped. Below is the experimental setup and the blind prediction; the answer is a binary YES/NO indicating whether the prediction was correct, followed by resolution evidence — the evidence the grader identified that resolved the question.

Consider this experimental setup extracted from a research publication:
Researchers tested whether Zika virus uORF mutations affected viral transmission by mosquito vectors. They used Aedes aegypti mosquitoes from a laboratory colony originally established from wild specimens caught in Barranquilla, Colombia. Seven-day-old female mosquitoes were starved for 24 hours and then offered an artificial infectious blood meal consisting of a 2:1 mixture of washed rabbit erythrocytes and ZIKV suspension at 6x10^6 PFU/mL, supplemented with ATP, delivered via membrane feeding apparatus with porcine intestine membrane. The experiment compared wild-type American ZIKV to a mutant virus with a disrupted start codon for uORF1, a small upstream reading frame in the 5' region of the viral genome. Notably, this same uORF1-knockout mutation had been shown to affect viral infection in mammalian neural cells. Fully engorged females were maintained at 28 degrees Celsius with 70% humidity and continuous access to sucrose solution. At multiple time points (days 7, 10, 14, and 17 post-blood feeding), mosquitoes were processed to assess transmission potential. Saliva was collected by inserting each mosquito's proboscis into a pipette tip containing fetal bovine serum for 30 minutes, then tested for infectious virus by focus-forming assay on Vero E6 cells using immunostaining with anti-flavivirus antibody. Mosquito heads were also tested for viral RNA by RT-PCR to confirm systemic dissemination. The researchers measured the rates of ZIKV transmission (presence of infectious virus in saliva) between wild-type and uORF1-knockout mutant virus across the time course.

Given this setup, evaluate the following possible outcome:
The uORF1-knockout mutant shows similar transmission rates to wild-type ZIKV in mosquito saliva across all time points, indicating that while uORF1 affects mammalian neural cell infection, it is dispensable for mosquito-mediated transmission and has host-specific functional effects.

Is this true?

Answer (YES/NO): YES